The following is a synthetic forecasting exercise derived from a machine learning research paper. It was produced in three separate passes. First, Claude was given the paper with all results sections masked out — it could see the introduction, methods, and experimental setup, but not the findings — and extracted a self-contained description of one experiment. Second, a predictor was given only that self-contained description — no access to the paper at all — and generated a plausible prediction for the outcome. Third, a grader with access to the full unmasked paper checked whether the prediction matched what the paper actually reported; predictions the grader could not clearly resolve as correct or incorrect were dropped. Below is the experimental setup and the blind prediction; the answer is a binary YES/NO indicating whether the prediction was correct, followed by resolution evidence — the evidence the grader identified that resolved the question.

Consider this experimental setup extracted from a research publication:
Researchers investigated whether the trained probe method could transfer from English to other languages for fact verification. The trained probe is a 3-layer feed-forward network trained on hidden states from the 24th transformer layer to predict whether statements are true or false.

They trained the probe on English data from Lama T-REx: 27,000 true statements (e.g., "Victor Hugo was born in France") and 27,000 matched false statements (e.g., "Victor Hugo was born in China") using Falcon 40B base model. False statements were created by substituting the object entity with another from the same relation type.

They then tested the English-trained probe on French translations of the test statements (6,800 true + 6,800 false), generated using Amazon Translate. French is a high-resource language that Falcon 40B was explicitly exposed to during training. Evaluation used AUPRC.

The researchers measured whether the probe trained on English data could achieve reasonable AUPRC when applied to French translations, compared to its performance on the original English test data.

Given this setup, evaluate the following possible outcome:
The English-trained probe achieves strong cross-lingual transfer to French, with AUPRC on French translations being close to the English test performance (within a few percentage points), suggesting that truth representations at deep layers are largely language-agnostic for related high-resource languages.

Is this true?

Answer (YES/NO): YES